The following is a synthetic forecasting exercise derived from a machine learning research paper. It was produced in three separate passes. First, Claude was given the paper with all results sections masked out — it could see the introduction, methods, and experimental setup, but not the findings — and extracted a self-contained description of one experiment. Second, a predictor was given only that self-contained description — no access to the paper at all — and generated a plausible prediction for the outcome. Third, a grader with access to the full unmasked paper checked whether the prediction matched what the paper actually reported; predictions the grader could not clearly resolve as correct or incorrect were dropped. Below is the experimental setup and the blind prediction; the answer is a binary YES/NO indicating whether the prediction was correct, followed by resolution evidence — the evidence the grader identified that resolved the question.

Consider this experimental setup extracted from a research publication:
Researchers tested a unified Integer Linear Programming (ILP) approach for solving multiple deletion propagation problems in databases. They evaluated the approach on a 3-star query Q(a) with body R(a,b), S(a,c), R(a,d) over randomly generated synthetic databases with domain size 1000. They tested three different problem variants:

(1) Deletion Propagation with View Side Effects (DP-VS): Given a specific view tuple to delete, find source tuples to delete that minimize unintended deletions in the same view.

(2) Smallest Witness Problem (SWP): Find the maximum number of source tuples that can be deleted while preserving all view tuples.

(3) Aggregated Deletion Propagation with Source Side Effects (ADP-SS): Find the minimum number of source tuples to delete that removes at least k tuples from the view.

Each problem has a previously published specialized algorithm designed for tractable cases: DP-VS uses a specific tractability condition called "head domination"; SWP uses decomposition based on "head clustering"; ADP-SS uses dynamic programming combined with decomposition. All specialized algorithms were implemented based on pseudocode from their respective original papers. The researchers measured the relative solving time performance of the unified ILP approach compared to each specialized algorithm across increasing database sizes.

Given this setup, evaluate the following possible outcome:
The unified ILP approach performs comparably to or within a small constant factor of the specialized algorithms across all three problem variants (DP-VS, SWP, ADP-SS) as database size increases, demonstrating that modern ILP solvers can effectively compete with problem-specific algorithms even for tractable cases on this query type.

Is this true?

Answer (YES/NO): NO